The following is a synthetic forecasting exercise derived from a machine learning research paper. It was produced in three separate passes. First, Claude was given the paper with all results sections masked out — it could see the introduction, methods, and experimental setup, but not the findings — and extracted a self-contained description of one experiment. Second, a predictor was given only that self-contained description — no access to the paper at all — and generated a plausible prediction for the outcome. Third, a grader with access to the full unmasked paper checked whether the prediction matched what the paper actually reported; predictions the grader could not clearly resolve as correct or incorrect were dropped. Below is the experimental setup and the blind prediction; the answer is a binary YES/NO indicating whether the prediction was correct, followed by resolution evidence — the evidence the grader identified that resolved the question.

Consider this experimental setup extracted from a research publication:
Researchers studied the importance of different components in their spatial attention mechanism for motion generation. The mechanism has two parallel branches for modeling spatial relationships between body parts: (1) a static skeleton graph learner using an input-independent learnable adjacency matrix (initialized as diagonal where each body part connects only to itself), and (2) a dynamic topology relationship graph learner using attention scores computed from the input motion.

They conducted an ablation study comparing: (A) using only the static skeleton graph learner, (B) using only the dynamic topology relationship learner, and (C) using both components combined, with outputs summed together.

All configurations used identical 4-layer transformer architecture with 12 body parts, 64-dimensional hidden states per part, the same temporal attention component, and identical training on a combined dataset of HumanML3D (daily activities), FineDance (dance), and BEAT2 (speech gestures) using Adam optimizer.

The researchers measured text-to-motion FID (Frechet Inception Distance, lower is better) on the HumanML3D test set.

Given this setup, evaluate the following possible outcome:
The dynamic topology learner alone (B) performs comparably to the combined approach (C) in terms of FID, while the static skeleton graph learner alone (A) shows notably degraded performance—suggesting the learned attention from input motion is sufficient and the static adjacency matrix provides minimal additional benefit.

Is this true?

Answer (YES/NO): NO